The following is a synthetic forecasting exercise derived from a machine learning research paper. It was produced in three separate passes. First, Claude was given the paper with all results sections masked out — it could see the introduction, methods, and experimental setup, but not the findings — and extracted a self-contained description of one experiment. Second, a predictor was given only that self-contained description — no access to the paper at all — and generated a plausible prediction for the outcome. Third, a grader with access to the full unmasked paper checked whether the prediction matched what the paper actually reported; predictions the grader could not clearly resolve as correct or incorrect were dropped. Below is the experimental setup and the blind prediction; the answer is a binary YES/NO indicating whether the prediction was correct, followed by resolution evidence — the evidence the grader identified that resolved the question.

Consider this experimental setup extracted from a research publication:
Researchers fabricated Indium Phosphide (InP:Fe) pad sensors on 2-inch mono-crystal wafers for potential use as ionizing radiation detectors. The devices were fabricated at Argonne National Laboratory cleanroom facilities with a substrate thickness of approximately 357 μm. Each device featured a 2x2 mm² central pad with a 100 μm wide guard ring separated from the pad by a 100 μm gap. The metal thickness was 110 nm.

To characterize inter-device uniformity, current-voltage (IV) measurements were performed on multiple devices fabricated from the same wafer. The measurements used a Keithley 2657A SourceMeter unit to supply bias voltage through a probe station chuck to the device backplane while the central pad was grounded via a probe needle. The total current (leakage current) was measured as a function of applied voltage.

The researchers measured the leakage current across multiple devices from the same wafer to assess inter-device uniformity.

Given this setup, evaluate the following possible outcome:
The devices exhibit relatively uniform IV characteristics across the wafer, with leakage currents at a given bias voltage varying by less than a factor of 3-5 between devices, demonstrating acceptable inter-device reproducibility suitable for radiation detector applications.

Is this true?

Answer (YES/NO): YES